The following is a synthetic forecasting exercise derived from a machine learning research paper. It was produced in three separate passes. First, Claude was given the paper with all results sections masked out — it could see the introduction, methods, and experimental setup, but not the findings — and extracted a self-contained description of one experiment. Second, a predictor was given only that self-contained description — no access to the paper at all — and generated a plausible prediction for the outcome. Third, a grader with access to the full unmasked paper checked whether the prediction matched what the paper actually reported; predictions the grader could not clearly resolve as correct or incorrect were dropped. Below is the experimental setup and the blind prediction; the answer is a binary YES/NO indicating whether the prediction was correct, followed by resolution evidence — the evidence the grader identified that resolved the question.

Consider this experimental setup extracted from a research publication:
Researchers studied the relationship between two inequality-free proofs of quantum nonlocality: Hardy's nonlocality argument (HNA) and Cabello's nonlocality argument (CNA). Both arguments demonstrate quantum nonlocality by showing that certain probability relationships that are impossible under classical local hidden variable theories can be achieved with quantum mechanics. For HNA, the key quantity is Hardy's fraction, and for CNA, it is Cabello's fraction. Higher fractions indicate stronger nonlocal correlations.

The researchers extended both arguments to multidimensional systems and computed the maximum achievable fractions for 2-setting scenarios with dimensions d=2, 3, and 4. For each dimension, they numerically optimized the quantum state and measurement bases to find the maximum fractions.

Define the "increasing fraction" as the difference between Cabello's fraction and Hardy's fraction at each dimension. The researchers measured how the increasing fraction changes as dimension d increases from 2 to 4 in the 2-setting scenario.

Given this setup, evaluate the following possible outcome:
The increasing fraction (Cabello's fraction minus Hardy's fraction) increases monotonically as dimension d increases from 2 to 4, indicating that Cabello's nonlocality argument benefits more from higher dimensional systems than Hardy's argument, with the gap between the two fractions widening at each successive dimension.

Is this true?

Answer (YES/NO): YES